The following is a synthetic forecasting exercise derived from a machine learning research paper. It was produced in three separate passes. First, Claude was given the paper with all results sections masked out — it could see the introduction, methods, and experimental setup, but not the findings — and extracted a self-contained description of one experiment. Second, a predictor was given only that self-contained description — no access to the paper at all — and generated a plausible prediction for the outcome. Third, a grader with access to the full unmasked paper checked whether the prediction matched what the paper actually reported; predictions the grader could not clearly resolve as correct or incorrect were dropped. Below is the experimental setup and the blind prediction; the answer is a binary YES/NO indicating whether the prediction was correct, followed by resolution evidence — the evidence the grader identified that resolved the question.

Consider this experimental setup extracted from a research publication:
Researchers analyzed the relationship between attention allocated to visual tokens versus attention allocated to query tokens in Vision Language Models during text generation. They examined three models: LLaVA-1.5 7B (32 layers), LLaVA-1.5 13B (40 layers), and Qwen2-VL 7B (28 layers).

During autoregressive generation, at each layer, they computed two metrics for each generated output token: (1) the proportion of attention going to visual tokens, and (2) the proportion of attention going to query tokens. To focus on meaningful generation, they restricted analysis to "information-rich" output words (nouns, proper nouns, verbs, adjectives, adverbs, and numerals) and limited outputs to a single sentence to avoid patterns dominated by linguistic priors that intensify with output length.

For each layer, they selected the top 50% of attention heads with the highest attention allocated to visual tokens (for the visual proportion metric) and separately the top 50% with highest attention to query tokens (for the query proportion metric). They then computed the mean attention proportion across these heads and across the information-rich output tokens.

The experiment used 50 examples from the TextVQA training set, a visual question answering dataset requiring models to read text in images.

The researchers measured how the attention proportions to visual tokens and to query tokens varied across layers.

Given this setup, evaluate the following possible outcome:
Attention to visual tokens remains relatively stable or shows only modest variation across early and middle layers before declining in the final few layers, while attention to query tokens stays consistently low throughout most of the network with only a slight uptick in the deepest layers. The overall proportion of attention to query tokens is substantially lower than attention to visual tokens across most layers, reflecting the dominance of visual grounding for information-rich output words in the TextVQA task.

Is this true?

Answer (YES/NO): NO